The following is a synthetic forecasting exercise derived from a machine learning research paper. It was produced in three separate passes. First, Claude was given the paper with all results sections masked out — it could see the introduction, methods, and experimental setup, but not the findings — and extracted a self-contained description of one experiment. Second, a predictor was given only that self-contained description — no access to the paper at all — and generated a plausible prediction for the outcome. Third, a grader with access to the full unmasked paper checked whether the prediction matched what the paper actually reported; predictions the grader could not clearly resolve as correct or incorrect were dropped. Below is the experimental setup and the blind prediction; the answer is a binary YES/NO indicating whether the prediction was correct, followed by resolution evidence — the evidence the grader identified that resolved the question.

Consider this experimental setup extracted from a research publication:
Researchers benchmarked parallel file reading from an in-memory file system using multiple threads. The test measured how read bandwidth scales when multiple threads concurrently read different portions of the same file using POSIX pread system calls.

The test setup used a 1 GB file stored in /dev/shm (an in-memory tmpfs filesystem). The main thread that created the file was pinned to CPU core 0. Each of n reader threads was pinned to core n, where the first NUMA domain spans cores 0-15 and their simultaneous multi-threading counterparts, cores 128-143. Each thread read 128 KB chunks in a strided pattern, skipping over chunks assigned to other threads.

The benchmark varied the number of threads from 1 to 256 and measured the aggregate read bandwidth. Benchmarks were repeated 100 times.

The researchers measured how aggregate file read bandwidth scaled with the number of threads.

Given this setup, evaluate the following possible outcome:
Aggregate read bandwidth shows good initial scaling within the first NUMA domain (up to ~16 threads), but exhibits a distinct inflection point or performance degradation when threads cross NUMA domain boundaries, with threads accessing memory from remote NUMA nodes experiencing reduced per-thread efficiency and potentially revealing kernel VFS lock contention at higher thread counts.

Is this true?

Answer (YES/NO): NO